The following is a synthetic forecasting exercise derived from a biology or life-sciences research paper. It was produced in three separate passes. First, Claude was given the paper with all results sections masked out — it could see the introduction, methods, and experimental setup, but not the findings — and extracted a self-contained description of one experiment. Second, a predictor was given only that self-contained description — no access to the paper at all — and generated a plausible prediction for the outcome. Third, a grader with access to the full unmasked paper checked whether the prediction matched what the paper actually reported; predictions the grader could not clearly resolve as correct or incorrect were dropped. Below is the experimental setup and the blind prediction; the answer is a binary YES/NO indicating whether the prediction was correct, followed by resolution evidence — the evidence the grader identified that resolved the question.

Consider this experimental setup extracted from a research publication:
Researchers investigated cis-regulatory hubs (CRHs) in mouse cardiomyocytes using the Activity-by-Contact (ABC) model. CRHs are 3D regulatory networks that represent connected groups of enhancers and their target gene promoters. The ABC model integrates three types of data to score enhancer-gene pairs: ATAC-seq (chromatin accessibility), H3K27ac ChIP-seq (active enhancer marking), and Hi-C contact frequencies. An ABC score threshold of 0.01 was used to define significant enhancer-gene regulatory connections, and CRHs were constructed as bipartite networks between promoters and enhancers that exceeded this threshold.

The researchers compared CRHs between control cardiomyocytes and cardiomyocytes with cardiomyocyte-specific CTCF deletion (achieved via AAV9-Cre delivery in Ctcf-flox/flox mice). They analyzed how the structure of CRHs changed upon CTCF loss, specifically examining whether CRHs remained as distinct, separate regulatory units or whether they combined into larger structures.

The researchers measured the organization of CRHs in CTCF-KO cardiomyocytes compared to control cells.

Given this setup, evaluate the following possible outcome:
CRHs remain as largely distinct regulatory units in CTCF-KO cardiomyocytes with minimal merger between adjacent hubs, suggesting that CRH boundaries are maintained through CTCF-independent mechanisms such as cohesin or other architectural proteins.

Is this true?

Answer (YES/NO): NO